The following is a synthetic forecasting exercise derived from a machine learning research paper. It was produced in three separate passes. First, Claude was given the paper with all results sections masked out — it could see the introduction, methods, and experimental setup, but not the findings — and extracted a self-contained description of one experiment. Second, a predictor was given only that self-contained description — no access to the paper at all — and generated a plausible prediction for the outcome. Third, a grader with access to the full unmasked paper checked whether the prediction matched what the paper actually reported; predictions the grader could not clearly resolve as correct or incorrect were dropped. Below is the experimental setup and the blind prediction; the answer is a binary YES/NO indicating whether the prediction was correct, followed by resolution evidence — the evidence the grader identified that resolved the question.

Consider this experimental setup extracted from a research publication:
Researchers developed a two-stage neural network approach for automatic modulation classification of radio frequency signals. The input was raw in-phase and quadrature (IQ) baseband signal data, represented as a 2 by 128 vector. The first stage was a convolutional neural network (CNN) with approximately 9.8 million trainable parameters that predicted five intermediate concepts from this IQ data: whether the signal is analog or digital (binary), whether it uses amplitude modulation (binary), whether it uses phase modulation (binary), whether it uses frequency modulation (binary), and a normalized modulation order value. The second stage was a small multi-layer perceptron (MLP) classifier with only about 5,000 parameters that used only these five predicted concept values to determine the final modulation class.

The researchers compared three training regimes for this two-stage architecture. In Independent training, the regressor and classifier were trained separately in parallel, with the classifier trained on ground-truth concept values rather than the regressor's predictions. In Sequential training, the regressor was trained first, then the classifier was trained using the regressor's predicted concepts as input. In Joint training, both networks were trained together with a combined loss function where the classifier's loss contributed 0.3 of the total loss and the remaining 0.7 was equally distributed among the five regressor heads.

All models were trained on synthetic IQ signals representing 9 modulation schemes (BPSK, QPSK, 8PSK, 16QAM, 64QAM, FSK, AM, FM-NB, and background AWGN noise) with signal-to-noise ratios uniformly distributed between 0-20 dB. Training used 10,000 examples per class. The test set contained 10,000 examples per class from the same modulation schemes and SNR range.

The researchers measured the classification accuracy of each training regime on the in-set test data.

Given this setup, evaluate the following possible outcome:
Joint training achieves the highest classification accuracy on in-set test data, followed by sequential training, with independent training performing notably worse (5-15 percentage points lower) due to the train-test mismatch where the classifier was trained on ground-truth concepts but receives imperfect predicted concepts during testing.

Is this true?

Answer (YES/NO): NO